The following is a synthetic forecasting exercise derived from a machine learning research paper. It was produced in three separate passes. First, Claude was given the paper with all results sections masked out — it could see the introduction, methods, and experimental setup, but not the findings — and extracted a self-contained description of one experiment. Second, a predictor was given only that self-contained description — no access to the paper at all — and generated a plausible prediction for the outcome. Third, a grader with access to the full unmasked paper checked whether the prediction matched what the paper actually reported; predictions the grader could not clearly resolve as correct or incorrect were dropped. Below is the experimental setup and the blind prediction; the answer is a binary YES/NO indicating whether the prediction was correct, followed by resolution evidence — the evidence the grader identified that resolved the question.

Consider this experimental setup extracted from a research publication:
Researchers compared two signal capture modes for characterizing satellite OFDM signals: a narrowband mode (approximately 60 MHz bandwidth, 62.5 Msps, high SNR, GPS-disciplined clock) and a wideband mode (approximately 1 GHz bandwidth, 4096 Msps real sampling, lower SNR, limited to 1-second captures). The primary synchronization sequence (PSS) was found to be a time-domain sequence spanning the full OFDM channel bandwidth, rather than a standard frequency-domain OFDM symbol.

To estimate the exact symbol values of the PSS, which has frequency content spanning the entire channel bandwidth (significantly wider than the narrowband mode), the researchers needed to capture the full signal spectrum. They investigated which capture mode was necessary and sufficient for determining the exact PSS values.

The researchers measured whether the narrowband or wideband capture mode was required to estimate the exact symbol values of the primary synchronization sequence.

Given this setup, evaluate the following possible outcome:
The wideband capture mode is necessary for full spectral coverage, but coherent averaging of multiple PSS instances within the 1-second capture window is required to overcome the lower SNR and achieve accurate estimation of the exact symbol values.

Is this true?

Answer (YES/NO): NO